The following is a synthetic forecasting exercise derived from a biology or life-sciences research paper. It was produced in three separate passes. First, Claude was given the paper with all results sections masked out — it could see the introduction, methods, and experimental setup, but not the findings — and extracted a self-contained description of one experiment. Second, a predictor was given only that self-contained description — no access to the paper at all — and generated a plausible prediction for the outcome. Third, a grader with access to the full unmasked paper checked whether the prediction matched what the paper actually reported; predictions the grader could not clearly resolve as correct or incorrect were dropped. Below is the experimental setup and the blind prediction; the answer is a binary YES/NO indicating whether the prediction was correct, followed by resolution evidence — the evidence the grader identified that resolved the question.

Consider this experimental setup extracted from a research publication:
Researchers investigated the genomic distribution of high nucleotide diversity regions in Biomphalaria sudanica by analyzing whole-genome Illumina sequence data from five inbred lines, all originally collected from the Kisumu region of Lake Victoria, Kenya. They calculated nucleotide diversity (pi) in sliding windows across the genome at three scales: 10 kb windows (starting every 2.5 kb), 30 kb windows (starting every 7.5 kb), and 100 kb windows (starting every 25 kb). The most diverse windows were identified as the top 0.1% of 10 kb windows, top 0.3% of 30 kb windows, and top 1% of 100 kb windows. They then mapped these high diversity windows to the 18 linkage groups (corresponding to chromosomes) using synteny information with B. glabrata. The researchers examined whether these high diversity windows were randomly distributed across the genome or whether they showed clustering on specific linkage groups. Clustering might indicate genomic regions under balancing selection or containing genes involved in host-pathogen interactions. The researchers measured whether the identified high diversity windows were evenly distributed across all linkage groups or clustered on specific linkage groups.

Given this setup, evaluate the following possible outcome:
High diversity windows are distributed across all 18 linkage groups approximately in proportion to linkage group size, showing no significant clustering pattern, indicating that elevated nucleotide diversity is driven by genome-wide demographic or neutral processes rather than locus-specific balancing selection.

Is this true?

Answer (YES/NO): NO